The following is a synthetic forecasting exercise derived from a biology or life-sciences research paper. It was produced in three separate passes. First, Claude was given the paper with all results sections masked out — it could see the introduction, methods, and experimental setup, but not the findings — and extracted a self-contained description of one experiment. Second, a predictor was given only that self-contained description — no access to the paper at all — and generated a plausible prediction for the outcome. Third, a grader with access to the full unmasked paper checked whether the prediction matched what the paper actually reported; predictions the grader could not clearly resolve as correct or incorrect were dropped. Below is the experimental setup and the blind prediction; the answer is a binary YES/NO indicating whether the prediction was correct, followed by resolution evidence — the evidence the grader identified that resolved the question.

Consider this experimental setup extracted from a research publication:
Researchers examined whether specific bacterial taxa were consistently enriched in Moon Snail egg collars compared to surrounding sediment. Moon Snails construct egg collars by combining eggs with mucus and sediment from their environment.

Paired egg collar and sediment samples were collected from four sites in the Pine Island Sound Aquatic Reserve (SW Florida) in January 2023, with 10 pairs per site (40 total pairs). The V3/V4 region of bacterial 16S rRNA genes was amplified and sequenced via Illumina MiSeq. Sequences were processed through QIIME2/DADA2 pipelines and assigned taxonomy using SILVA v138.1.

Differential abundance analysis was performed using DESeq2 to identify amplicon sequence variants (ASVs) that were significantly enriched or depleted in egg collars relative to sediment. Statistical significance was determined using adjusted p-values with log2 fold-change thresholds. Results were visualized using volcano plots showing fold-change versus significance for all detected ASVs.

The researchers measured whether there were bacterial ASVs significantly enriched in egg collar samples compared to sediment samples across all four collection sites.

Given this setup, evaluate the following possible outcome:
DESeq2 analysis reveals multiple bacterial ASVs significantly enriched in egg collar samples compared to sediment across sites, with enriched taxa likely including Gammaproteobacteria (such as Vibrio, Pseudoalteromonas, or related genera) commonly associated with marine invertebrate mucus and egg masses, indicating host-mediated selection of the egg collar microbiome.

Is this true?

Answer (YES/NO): NO